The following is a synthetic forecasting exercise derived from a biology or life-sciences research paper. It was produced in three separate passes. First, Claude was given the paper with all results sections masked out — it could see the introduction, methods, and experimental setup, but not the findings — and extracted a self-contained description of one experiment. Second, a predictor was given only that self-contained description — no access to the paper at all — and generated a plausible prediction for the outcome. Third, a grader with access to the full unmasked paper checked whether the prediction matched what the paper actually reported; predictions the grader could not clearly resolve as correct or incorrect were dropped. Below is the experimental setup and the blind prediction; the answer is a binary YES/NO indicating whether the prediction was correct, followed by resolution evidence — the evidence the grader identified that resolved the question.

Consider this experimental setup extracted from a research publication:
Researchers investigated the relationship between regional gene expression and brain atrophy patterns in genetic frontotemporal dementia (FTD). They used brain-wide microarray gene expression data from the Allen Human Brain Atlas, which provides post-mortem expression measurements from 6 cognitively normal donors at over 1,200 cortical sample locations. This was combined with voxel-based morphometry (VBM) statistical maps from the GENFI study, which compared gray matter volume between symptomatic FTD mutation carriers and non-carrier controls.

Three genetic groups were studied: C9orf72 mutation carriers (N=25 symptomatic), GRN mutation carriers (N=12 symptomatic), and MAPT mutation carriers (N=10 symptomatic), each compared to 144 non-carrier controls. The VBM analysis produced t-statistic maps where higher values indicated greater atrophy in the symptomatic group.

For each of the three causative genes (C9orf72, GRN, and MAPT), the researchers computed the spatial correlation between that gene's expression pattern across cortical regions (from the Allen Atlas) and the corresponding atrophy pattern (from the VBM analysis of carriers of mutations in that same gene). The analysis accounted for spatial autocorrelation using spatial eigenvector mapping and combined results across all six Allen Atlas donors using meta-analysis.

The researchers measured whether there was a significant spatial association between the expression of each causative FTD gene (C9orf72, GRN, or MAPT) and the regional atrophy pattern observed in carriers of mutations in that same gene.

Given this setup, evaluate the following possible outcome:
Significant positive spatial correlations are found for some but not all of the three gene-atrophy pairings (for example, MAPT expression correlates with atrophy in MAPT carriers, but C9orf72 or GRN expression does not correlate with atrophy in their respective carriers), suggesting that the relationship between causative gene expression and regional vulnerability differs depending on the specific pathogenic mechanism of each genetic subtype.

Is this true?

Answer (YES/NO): NO